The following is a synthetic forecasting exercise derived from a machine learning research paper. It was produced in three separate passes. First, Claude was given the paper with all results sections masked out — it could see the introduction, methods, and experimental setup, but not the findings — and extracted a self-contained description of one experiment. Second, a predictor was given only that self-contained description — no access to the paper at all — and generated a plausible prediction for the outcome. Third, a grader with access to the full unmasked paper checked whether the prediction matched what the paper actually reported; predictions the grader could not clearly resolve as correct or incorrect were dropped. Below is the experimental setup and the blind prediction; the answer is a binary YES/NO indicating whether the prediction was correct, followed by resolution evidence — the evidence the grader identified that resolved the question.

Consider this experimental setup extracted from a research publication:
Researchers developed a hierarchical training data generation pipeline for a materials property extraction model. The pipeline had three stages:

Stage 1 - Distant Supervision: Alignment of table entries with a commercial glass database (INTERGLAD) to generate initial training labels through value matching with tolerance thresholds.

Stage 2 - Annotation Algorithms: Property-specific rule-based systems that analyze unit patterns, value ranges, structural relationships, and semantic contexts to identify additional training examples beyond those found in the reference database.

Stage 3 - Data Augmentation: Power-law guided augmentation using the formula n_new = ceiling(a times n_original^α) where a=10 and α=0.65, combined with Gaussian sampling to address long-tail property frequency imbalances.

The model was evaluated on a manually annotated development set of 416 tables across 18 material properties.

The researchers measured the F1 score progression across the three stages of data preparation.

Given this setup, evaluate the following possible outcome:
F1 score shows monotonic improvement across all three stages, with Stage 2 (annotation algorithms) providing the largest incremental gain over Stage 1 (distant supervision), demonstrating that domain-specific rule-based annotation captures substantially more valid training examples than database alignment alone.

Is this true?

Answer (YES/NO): YES